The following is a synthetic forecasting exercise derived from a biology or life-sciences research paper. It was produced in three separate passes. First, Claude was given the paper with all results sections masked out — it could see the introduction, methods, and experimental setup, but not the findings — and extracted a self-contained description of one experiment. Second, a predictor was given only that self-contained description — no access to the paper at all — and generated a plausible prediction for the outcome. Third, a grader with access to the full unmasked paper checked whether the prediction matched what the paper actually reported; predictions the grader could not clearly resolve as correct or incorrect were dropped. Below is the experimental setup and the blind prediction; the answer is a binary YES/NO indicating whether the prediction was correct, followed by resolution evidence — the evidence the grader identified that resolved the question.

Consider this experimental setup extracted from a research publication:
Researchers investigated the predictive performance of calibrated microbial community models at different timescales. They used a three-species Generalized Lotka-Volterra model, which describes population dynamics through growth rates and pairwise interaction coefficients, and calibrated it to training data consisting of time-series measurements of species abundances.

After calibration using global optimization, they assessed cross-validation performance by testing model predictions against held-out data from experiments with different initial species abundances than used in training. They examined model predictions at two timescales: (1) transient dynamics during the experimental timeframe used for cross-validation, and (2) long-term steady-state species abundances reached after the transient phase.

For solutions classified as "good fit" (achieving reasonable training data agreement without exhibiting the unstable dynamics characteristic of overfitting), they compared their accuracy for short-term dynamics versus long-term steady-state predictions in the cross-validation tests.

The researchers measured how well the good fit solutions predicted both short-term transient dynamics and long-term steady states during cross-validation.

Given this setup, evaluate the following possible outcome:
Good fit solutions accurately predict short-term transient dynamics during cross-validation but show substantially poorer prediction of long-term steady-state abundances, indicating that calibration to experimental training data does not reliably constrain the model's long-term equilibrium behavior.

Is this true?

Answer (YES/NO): NO